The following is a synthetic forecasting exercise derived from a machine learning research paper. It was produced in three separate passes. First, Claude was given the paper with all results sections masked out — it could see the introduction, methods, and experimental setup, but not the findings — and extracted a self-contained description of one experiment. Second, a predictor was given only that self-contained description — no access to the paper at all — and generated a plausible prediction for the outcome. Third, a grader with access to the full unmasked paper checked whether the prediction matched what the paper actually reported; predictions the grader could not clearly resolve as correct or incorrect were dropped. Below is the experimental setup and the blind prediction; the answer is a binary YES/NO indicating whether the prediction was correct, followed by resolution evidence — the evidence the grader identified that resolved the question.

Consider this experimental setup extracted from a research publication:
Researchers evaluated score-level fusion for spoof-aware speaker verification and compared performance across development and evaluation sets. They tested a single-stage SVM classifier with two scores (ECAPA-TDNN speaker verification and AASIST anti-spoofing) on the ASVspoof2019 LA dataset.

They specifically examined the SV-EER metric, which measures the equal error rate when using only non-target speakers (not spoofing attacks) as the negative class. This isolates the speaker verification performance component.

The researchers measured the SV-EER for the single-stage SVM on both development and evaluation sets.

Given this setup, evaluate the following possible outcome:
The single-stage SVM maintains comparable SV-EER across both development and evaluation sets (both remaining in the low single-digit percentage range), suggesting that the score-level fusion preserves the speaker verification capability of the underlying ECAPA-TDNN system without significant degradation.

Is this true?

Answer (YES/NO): YES